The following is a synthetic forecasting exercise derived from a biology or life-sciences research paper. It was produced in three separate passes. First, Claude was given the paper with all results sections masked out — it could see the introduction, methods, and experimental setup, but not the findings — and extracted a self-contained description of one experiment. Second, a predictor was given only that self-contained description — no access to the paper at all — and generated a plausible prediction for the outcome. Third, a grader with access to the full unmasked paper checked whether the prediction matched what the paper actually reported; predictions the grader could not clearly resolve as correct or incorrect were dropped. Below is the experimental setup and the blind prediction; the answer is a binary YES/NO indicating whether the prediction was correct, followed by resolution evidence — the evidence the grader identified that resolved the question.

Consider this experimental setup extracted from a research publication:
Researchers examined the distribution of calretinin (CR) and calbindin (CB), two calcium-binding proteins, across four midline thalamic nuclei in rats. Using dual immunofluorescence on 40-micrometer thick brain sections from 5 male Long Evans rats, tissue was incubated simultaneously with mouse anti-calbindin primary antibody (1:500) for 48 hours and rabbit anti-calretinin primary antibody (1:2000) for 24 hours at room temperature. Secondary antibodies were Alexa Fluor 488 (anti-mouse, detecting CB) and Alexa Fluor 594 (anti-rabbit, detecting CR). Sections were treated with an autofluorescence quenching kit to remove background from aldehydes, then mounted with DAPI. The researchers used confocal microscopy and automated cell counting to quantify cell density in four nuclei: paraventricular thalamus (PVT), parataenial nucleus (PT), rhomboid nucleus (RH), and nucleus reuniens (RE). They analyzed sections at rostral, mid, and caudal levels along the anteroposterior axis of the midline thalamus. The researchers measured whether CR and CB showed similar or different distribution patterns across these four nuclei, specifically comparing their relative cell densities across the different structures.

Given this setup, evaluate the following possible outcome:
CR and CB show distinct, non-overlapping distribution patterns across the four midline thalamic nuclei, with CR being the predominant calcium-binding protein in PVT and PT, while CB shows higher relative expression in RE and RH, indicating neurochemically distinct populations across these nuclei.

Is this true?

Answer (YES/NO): NO